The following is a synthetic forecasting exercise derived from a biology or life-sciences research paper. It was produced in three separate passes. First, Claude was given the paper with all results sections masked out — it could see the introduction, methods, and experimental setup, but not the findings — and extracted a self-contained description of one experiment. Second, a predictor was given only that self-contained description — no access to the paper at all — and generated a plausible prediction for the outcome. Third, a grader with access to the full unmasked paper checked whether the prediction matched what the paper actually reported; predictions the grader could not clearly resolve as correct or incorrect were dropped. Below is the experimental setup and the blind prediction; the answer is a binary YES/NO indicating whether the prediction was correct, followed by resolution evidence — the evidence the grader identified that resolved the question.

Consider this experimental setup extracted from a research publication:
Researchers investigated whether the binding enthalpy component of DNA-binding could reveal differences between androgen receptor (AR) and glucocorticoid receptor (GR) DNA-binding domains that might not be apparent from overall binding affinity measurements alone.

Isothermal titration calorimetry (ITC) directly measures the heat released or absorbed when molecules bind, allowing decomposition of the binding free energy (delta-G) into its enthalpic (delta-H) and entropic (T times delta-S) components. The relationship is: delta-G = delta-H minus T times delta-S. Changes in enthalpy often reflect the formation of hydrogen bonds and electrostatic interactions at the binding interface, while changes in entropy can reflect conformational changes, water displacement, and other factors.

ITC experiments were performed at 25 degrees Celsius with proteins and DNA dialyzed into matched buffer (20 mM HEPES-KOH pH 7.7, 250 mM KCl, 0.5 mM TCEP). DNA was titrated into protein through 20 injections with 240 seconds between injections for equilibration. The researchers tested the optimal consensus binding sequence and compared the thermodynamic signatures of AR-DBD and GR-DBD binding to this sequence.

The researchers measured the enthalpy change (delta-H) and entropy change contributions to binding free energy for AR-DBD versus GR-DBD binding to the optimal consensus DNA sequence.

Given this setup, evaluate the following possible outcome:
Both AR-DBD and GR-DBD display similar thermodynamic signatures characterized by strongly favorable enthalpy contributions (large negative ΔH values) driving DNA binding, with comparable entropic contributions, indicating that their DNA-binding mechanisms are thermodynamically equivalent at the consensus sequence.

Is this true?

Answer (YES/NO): NO